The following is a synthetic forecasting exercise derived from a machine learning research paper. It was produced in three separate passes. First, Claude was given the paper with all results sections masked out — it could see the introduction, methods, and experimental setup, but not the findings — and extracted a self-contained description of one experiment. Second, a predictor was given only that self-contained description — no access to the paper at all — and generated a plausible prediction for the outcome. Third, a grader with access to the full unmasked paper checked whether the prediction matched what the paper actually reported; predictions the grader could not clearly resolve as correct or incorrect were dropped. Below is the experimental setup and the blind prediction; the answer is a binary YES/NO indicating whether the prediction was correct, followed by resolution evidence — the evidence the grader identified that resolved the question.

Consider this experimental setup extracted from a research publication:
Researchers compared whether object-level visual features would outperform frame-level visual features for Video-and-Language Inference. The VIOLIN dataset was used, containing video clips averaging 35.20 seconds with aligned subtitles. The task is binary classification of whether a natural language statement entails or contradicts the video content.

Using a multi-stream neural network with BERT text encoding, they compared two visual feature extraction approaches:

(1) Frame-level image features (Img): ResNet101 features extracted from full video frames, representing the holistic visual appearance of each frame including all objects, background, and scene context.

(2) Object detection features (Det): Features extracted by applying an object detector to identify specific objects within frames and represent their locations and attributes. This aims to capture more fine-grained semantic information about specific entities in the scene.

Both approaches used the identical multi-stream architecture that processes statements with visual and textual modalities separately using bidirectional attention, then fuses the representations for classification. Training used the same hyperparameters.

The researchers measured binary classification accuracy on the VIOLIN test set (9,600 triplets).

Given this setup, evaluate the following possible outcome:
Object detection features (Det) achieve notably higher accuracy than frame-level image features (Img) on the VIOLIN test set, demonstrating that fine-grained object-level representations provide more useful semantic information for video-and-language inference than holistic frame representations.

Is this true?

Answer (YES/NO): NO